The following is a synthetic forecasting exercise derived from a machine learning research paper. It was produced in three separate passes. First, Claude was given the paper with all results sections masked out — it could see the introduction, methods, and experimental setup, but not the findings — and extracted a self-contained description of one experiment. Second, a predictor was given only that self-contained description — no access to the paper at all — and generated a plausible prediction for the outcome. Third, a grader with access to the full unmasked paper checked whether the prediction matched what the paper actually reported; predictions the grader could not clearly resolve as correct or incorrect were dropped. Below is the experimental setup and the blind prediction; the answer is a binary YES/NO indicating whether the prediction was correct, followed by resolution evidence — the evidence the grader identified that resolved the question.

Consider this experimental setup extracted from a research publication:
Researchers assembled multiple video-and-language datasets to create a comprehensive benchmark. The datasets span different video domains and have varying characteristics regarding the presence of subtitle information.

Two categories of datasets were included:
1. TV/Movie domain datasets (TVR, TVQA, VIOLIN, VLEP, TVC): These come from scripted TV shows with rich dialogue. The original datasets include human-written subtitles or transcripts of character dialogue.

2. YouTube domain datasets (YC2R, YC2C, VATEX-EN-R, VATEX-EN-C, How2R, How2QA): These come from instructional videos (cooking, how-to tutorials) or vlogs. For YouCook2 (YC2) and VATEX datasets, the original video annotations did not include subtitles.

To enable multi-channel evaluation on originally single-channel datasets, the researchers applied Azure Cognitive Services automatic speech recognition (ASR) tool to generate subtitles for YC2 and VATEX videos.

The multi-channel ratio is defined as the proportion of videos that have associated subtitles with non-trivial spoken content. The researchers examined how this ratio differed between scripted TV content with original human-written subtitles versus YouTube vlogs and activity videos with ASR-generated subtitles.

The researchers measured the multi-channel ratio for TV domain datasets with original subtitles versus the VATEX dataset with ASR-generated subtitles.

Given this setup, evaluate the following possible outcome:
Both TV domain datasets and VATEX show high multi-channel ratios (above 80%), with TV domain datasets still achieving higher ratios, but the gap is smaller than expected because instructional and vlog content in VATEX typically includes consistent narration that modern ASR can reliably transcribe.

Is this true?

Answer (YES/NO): NO